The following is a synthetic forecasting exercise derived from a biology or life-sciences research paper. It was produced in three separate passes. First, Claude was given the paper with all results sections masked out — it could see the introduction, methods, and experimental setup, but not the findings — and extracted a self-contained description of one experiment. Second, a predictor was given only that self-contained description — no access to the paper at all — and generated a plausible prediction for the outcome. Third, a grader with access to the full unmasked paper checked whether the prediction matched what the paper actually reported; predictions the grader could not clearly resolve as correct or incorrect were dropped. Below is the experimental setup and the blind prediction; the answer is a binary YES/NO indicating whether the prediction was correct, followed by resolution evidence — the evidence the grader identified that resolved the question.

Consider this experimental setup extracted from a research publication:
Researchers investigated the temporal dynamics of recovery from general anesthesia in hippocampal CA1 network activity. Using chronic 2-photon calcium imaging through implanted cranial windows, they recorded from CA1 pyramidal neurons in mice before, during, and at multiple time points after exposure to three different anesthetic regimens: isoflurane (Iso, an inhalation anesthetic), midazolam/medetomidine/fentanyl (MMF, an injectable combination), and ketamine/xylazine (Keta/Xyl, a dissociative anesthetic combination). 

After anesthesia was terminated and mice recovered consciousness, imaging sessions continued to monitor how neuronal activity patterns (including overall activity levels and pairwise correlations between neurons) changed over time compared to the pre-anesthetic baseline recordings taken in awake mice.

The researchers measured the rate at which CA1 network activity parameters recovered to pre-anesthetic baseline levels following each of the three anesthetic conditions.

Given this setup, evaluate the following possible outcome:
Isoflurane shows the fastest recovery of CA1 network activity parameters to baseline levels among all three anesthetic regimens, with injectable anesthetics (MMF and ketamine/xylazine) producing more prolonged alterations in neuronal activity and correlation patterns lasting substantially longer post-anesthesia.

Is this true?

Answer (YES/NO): YES